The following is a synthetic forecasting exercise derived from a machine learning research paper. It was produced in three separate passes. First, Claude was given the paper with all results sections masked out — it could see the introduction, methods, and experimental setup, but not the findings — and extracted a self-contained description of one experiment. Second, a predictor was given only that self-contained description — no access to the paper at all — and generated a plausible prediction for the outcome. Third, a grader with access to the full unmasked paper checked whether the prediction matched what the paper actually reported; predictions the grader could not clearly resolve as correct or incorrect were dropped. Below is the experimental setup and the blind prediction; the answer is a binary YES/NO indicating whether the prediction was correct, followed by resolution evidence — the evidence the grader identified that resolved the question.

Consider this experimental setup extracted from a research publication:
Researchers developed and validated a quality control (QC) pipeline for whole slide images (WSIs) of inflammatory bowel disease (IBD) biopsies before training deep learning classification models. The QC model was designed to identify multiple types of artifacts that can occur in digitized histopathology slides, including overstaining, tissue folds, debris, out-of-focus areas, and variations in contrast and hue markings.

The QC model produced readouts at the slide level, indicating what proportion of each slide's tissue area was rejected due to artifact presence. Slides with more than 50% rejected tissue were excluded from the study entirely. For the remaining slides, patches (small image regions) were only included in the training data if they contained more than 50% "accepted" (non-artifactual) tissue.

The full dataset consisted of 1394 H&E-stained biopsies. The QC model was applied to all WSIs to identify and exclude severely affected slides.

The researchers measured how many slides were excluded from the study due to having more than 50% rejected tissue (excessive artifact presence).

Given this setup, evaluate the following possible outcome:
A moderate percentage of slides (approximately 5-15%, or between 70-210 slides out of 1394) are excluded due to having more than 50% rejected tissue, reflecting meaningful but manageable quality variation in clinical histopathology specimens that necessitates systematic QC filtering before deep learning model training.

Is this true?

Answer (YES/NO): NO